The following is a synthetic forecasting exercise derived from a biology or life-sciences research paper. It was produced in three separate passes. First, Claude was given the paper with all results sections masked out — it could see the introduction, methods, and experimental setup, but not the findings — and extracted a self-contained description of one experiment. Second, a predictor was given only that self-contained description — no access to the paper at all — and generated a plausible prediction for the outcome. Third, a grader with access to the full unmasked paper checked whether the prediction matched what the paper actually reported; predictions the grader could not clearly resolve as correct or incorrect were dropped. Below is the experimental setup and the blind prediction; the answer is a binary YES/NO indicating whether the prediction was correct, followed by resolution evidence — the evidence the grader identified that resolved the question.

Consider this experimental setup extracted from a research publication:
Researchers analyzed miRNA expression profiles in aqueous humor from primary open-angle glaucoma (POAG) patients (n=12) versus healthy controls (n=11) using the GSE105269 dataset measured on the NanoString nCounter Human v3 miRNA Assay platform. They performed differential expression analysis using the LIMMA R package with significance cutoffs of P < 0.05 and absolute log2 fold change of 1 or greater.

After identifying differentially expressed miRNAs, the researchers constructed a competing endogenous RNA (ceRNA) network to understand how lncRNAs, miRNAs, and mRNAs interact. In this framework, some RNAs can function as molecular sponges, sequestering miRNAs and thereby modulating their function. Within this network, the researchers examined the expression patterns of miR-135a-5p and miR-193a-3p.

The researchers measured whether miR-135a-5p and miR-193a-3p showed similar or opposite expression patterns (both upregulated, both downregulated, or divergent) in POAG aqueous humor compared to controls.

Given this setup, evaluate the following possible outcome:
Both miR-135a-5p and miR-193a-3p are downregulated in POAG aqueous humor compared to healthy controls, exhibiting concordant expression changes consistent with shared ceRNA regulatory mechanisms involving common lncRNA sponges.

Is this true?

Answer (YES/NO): NO